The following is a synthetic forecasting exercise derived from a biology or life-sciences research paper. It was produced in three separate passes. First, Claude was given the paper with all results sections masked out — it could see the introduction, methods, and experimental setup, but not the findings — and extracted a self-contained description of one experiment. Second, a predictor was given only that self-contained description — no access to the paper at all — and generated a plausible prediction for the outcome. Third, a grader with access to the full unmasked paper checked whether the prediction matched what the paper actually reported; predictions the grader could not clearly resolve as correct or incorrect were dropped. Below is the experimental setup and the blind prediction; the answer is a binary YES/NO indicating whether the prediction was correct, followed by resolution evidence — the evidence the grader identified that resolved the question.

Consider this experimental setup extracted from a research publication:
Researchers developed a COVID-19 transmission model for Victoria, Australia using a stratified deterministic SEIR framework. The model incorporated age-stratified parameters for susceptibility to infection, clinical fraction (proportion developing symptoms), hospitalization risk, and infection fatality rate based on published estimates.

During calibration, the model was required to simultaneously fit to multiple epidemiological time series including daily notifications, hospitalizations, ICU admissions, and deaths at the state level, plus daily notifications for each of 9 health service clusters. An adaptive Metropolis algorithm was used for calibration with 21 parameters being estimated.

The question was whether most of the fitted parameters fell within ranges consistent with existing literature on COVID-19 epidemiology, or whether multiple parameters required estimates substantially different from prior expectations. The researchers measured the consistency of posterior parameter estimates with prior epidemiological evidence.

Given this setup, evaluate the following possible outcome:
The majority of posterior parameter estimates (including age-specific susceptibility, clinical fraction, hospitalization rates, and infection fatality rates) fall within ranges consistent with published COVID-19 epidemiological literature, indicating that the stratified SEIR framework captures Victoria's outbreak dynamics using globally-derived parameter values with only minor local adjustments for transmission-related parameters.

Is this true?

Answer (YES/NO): NO